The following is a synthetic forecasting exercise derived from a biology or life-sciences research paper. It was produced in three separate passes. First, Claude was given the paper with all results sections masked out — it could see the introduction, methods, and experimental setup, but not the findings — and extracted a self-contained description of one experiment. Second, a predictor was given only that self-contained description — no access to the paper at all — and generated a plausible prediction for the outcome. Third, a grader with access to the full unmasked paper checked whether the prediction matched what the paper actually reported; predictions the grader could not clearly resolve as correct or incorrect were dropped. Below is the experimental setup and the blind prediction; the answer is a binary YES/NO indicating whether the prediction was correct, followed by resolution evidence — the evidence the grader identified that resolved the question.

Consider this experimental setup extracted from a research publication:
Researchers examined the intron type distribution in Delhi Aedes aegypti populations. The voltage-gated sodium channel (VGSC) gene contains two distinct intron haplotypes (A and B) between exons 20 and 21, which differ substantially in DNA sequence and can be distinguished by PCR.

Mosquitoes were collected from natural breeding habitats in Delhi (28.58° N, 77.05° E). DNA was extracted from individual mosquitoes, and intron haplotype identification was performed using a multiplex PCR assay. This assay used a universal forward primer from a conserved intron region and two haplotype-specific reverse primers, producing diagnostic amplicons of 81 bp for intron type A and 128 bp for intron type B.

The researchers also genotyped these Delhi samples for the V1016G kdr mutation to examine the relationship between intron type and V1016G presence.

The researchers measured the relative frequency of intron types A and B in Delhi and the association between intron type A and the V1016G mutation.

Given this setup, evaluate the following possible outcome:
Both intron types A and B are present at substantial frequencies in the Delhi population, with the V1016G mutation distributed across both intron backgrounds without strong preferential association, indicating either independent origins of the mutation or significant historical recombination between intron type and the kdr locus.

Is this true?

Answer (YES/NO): NO